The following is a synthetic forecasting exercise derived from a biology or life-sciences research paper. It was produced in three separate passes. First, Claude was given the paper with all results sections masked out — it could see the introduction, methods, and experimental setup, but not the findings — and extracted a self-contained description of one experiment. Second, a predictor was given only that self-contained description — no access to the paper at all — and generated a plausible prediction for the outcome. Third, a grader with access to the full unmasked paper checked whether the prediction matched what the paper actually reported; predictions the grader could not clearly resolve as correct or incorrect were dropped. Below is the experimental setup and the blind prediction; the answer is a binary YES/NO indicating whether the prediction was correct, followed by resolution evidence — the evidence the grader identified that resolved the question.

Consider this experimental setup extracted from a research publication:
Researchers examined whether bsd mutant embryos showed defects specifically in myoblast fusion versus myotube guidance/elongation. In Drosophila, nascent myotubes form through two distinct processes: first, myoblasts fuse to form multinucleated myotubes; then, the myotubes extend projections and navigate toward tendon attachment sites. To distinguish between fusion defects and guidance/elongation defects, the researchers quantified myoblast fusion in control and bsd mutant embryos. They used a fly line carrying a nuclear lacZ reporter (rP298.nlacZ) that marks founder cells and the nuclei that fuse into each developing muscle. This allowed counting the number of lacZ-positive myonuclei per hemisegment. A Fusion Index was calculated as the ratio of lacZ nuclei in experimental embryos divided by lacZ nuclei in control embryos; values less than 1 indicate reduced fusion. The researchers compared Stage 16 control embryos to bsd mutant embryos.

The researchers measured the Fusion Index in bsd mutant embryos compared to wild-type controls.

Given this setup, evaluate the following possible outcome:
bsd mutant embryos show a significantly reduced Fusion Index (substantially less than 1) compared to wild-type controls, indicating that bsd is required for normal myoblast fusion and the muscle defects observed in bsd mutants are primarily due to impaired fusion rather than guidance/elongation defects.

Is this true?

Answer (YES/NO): NO